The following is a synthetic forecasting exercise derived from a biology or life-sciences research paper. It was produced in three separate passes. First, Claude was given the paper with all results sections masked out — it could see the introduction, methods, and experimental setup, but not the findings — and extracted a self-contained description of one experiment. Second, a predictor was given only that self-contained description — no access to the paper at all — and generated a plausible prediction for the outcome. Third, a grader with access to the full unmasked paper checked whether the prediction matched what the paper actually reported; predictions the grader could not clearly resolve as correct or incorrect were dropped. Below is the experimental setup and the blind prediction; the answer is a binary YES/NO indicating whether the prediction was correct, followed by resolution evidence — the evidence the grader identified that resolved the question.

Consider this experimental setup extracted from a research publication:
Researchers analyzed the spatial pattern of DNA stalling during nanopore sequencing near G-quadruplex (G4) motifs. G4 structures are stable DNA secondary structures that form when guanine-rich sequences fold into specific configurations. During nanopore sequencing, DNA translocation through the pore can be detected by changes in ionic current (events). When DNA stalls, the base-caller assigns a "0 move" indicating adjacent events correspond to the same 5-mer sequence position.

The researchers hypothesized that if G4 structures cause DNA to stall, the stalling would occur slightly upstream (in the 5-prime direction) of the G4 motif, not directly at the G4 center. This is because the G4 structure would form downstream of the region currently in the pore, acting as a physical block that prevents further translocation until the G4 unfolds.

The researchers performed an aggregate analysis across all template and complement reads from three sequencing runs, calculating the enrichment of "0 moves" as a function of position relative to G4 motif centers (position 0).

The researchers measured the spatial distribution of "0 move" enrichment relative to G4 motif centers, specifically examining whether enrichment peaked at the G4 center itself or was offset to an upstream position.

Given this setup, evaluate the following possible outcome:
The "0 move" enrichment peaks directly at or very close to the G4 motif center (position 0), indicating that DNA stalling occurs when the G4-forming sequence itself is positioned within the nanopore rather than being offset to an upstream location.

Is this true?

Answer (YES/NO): NO